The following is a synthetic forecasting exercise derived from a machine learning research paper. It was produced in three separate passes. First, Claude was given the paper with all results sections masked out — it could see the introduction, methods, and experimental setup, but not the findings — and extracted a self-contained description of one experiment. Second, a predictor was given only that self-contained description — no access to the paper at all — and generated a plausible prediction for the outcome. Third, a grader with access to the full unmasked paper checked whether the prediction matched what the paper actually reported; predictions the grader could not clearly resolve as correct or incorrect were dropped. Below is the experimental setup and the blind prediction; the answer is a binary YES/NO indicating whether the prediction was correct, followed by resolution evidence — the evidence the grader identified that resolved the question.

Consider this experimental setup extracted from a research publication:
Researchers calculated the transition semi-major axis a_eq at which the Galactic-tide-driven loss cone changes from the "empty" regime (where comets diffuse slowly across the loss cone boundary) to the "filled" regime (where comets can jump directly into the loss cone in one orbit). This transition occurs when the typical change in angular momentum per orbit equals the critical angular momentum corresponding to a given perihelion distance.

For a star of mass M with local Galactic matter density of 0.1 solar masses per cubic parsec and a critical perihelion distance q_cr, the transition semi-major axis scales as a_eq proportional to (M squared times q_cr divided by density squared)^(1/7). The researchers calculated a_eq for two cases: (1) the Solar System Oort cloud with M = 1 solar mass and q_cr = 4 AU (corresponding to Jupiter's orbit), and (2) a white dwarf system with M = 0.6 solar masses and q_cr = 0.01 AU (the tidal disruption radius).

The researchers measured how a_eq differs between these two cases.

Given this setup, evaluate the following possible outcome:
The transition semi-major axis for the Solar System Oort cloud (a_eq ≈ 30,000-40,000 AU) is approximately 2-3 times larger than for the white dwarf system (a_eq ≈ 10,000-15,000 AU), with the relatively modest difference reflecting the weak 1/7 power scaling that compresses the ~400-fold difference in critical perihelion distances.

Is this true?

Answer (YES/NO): YES